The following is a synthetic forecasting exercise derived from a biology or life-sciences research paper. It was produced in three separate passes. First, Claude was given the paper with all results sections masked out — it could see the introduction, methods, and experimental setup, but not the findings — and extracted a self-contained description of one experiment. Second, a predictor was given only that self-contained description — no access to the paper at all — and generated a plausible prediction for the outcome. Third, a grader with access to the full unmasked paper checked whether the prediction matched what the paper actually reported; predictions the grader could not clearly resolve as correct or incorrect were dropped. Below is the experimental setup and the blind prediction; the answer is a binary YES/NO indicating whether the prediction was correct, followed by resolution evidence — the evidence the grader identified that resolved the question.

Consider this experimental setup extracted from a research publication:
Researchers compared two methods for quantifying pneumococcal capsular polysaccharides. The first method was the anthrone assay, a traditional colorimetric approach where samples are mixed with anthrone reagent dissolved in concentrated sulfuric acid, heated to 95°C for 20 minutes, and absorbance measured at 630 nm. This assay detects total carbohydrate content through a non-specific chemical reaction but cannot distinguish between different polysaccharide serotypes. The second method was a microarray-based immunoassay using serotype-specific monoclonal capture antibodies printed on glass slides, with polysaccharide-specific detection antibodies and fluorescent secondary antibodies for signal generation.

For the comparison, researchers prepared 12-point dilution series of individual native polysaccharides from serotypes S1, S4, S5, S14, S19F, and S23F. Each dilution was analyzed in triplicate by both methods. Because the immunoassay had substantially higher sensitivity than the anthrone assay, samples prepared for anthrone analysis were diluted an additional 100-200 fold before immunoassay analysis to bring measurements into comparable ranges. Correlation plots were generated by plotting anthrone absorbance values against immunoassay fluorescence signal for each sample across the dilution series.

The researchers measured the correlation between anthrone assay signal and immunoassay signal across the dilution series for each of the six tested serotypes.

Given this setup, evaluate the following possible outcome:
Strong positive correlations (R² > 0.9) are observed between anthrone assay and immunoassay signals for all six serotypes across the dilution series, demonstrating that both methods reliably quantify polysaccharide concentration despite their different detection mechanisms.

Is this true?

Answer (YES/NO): YES